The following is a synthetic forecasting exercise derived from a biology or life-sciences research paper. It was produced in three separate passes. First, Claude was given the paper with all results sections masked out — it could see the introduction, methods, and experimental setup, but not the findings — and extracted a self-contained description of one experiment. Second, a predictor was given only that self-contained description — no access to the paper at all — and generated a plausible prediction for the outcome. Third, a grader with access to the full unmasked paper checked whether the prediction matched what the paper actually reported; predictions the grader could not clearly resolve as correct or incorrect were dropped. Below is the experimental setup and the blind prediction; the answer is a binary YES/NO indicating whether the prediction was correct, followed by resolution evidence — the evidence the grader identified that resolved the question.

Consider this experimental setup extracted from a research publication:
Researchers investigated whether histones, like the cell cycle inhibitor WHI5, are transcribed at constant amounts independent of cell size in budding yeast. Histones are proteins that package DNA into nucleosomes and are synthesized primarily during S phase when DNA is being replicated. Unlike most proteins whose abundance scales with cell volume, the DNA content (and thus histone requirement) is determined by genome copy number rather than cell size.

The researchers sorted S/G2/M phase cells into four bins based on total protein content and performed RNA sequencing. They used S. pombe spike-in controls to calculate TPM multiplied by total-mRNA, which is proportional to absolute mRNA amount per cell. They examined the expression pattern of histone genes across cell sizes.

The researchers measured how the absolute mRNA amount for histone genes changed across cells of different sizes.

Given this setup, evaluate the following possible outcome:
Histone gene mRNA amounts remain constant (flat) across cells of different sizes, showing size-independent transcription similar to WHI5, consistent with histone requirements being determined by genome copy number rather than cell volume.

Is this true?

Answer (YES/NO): YES